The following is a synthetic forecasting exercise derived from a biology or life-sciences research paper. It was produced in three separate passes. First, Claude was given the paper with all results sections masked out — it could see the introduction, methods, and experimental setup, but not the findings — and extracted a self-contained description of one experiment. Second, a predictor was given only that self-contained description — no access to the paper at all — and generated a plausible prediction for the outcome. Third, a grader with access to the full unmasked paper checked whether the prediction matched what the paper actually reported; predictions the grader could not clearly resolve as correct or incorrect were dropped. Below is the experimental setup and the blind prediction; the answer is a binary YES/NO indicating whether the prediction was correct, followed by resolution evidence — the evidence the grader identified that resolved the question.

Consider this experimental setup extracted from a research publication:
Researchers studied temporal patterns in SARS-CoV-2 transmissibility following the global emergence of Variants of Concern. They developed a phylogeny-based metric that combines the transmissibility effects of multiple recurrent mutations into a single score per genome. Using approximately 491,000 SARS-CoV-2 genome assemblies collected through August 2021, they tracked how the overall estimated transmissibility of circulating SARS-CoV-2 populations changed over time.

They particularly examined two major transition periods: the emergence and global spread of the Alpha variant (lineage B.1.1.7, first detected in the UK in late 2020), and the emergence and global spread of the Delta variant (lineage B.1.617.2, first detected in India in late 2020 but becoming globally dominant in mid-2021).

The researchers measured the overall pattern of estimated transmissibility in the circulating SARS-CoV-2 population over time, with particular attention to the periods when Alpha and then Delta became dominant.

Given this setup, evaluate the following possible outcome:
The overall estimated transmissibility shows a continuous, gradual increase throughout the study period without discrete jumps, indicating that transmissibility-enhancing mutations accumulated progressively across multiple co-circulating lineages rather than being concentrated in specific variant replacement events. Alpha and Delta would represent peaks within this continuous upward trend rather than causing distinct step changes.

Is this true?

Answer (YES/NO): NO